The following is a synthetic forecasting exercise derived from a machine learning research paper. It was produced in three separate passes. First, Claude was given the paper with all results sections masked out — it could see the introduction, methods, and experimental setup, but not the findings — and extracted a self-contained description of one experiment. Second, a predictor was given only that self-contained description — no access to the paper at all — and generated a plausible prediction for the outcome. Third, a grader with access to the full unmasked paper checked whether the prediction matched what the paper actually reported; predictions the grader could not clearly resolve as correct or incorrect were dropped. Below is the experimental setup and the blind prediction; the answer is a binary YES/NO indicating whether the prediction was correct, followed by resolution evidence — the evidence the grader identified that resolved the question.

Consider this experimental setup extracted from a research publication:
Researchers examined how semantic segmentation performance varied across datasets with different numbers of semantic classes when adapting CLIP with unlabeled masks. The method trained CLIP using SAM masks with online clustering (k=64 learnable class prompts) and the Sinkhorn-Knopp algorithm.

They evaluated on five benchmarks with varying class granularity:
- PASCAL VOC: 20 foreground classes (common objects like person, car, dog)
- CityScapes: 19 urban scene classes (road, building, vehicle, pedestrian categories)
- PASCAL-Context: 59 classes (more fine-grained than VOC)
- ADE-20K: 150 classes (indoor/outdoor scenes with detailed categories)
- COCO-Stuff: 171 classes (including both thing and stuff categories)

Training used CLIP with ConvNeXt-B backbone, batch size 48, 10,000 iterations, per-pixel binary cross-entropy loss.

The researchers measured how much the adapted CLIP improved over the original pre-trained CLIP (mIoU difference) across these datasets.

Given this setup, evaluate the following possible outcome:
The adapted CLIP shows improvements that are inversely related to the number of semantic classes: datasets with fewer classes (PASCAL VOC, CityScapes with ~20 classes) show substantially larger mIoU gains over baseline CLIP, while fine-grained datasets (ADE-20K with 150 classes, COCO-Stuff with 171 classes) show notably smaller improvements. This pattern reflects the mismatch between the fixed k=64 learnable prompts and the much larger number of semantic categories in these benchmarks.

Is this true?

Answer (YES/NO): YES